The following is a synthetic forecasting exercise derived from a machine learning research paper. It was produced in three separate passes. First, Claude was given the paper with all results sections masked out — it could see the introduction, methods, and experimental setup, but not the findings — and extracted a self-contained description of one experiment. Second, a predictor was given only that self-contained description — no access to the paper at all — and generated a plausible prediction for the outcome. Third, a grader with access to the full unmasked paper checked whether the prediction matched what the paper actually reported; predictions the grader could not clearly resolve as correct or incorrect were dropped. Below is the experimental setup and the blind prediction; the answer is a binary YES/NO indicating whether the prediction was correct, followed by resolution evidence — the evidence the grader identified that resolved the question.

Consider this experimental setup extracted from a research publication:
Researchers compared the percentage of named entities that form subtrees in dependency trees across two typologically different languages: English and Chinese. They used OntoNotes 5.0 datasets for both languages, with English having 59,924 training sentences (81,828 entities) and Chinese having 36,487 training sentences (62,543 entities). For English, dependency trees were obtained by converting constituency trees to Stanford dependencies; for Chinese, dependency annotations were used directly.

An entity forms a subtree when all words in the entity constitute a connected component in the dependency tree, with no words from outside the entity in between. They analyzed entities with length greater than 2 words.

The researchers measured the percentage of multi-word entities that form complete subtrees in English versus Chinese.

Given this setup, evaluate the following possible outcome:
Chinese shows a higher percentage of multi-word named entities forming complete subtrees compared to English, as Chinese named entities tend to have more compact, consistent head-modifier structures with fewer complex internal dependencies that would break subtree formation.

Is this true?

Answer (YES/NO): NO